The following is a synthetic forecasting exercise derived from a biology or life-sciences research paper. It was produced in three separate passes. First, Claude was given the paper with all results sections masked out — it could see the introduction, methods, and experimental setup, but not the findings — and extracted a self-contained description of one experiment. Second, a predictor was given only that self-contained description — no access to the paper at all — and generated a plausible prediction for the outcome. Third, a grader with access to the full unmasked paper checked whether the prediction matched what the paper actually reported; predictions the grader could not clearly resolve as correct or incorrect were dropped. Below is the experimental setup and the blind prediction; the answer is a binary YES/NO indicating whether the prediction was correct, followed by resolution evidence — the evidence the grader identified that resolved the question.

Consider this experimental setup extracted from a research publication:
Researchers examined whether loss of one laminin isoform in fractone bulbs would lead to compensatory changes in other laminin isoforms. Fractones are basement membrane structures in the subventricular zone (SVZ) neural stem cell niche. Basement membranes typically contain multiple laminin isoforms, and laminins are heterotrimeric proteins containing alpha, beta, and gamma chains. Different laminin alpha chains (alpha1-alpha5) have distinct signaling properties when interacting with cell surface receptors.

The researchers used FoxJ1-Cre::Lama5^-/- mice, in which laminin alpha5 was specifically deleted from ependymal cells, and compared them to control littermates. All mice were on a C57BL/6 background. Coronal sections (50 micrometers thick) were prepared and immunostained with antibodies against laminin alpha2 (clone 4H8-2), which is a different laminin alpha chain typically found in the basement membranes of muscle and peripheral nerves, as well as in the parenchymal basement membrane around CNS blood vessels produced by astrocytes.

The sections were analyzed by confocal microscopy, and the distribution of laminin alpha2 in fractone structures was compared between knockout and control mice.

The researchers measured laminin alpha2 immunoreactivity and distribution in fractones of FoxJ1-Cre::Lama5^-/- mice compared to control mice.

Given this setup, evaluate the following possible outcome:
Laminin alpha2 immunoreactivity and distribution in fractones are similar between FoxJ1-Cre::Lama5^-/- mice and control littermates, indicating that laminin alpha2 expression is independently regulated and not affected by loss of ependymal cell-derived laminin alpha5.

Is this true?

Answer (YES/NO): NO